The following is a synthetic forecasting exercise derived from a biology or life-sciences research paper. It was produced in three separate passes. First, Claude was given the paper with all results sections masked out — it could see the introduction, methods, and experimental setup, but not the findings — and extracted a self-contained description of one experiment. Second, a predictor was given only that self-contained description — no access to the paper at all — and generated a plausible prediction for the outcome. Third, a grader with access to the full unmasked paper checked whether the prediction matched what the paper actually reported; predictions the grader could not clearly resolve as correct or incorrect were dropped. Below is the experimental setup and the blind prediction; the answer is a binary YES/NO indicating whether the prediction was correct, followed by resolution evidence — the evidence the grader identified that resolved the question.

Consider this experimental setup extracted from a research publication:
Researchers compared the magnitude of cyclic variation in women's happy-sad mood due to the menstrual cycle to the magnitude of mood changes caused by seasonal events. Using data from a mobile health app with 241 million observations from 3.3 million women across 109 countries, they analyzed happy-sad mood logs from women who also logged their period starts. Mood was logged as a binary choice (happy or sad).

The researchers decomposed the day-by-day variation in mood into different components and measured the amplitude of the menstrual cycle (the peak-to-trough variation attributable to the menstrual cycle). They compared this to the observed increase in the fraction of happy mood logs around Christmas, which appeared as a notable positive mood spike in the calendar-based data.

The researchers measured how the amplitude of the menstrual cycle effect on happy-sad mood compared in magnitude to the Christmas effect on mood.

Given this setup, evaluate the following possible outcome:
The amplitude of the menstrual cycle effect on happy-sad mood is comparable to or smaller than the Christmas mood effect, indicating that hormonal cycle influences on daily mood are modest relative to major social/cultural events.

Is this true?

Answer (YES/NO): NO